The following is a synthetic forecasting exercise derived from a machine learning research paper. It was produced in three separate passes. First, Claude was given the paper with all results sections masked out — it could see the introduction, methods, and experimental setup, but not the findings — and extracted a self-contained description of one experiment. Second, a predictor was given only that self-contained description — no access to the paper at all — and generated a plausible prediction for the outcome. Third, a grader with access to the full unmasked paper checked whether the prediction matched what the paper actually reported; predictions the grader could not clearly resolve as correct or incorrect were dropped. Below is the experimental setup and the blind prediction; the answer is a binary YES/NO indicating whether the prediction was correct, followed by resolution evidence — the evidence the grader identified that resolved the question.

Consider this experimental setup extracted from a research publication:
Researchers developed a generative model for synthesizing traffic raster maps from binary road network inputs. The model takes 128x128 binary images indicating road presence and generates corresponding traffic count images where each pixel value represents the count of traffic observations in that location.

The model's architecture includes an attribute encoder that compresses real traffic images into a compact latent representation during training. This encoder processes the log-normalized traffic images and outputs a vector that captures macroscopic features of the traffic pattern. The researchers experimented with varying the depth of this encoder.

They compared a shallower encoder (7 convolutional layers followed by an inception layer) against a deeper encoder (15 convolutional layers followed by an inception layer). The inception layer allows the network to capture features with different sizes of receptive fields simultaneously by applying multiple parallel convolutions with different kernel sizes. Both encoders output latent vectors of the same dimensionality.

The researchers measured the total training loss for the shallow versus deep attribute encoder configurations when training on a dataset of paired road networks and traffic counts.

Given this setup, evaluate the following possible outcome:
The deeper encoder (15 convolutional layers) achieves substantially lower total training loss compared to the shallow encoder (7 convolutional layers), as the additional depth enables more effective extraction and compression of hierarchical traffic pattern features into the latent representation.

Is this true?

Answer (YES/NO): YES